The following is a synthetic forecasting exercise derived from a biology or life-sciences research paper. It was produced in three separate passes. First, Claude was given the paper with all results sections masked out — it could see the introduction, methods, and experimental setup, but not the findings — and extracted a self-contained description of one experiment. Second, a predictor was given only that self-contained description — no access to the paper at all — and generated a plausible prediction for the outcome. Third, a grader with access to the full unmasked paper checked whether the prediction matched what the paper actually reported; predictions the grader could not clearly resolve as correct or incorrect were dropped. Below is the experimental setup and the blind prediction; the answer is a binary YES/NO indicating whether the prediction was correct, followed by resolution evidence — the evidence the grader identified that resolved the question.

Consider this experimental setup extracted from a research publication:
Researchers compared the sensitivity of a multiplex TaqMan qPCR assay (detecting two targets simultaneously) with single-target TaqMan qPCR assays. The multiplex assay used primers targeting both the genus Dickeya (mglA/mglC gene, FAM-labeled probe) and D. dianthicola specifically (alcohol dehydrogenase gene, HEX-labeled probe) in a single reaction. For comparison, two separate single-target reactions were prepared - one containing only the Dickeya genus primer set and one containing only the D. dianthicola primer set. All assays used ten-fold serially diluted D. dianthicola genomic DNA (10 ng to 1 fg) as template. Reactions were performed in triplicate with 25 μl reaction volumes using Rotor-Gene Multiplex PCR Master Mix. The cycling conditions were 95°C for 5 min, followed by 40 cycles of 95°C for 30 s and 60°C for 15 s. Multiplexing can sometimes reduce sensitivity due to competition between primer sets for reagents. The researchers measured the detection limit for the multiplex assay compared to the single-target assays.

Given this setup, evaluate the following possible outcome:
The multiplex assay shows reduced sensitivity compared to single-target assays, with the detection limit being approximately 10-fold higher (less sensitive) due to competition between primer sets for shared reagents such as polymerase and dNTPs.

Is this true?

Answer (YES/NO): NO